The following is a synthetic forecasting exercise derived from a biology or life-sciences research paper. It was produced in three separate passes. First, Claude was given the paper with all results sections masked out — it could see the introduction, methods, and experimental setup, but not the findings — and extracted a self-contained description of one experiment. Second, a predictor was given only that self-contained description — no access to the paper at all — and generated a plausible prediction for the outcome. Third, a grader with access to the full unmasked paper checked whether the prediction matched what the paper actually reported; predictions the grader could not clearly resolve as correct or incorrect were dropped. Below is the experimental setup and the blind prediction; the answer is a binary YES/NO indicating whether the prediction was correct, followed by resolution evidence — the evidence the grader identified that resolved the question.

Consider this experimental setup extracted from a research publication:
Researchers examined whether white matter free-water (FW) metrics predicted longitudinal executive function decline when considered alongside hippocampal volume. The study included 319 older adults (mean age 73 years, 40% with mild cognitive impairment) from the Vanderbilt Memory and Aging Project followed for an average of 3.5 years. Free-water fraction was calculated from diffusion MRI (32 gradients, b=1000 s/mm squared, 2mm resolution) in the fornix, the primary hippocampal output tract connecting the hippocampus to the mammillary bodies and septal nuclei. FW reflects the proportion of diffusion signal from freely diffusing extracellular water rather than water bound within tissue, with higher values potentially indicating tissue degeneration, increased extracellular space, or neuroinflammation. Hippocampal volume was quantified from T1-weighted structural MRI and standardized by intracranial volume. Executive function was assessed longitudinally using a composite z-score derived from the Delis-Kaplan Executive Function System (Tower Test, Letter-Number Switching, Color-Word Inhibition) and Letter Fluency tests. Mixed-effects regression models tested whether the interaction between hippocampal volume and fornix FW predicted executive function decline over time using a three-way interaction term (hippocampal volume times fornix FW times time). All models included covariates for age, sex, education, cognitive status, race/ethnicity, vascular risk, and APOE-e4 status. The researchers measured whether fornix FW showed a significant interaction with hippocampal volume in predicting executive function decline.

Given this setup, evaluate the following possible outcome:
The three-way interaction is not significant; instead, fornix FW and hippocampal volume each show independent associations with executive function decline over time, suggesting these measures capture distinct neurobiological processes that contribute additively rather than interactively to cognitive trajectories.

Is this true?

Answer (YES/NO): NO